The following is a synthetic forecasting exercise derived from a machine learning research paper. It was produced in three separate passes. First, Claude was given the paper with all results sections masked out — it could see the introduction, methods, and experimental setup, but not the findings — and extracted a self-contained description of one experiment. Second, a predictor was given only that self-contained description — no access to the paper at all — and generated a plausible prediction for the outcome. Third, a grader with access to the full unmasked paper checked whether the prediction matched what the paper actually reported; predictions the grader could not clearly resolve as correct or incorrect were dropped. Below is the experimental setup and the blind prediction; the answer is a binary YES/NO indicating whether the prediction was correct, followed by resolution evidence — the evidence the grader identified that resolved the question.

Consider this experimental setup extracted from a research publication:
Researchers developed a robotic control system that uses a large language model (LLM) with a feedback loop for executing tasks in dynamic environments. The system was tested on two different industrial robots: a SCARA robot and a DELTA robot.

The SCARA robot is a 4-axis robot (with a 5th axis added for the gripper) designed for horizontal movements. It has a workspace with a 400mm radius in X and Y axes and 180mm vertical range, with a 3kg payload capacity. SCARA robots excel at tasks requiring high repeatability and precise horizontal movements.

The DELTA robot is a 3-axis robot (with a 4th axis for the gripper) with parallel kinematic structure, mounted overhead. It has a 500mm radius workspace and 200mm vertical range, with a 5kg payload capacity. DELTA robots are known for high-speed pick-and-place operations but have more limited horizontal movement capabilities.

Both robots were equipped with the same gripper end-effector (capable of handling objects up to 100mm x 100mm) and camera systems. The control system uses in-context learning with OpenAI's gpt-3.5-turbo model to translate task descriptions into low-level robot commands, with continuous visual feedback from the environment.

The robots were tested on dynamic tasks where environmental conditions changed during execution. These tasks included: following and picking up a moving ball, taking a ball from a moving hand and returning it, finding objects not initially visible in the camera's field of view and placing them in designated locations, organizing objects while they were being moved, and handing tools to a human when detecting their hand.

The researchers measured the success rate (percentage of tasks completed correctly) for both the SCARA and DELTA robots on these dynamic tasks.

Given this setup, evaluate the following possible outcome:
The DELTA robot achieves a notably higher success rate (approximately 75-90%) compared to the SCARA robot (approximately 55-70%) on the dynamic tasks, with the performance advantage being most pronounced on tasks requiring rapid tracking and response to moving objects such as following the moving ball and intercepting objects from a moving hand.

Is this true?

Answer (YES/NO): NO